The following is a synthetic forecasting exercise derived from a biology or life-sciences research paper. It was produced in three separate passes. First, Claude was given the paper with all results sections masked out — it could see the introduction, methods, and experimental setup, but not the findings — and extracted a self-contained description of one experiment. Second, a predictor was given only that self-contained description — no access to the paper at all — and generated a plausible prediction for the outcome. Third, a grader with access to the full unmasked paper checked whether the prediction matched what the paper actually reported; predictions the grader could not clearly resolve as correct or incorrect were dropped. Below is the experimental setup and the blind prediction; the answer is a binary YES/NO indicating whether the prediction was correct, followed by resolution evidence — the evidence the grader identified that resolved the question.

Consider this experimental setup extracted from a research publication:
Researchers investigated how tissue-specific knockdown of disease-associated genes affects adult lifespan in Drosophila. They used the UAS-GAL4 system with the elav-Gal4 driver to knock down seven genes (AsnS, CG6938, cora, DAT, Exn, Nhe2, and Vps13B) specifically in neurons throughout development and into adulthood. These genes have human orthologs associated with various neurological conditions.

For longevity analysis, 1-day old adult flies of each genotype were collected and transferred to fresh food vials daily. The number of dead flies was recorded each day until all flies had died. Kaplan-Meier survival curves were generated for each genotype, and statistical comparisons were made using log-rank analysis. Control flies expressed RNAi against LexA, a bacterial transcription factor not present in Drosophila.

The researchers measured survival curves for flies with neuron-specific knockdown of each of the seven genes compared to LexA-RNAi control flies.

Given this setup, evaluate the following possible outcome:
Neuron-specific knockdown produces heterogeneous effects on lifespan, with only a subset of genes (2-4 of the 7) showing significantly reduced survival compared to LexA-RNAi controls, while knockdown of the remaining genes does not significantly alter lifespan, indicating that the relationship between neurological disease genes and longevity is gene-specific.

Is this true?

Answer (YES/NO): NO